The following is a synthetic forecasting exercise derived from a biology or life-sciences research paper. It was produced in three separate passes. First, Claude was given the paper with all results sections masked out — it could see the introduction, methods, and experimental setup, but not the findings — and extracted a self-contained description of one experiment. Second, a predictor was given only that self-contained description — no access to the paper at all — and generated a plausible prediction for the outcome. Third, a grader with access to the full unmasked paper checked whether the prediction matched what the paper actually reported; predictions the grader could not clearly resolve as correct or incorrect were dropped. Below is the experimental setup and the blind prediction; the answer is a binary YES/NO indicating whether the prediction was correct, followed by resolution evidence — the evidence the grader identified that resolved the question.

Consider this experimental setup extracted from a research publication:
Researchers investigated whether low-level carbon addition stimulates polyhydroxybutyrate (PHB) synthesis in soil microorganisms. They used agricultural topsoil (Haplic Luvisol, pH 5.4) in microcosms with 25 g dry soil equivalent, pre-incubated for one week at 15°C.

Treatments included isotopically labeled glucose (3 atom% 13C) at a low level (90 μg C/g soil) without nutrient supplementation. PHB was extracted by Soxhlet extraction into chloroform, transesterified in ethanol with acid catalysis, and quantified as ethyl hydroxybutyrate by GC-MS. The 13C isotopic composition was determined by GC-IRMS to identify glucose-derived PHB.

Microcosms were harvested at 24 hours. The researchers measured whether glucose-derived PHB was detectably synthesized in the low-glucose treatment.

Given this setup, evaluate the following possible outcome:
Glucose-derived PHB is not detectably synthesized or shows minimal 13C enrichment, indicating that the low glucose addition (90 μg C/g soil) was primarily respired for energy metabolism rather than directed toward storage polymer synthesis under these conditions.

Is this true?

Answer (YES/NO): NO